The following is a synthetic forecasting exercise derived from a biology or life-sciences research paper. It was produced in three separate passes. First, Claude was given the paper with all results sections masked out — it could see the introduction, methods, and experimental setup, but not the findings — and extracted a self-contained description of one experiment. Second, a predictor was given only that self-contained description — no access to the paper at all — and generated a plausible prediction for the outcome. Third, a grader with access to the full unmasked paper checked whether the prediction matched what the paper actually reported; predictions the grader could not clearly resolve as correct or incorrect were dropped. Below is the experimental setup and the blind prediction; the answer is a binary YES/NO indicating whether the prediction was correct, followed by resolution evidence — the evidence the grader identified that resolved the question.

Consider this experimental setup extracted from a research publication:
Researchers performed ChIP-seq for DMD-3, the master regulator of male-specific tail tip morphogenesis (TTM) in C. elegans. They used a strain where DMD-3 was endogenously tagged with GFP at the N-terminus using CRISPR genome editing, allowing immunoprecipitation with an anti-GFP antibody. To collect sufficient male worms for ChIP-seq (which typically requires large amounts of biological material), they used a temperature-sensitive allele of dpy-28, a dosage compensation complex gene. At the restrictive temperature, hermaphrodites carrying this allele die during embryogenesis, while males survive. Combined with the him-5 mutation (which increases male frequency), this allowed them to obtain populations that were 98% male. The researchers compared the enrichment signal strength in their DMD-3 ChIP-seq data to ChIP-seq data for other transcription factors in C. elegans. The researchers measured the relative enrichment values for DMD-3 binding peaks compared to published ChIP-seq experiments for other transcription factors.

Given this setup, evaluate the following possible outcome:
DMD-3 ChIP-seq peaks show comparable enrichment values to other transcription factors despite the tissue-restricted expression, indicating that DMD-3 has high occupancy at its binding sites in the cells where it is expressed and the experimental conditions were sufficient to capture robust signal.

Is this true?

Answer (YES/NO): NO